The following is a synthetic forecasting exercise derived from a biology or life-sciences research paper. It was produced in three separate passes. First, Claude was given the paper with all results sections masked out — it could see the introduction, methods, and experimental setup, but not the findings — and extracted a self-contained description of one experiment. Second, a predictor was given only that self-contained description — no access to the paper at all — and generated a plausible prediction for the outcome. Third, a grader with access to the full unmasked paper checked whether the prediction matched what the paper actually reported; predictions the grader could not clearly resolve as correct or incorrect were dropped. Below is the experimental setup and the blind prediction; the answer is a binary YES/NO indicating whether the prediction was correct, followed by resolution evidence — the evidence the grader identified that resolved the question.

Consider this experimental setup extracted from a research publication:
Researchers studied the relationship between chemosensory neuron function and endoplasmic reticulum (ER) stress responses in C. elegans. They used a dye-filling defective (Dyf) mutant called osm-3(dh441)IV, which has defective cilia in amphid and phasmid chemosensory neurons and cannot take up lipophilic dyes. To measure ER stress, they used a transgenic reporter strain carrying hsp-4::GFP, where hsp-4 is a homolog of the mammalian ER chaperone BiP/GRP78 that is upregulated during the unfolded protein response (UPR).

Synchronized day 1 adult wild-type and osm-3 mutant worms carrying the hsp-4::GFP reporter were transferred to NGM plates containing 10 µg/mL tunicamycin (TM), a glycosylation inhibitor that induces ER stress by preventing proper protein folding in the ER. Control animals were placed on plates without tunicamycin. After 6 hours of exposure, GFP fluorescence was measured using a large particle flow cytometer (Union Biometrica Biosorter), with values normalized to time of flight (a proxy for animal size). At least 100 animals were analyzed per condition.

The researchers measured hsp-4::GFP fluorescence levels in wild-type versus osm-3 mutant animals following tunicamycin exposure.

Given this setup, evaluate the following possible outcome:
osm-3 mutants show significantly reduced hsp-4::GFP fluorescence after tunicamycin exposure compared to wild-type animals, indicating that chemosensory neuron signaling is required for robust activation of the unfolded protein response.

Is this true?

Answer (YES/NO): NO